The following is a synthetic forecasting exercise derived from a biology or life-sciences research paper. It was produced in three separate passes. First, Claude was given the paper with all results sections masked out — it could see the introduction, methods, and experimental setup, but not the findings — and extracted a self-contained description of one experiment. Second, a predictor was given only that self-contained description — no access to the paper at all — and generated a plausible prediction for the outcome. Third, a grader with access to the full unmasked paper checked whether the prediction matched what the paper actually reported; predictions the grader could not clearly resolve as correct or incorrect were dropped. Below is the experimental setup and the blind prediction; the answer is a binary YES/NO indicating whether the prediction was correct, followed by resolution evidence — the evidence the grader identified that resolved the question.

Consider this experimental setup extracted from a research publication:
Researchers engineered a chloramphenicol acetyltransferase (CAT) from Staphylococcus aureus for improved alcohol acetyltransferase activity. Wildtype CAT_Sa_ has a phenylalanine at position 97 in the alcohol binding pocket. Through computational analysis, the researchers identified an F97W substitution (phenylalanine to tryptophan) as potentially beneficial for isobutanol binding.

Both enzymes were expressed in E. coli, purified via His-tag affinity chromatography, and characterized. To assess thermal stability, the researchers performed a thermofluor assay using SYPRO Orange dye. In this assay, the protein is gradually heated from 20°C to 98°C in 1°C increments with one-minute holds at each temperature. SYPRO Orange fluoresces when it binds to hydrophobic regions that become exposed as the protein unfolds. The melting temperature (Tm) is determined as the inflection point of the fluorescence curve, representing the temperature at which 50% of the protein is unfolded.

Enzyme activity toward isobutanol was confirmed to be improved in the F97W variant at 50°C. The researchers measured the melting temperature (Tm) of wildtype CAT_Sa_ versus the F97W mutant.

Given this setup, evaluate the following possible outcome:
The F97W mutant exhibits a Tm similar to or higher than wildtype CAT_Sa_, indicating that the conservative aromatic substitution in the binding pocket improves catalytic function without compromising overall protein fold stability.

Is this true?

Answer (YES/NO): NO